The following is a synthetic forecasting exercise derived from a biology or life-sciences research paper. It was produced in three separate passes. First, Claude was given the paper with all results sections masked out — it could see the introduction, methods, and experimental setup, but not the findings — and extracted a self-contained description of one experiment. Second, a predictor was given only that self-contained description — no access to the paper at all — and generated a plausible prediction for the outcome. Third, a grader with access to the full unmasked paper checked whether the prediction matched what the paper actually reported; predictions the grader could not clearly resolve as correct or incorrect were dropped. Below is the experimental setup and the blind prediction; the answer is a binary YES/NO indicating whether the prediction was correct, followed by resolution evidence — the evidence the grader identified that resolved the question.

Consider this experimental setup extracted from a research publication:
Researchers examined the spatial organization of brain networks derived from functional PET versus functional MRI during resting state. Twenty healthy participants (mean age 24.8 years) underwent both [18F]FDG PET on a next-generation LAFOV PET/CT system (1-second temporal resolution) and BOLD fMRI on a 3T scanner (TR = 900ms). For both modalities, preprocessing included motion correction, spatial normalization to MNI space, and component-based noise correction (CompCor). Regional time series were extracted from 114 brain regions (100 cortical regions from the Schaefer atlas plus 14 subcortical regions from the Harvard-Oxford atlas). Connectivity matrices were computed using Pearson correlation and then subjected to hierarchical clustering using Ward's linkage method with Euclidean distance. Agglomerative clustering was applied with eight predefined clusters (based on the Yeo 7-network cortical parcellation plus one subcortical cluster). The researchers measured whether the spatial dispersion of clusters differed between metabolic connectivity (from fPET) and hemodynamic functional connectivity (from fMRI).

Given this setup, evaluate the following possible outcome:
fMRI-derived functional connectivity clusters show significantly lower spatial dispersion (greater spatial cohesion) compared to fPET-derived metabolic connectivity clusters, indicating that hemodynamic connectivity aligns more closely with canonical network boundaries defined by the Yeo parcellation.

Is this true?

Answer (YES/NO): NO